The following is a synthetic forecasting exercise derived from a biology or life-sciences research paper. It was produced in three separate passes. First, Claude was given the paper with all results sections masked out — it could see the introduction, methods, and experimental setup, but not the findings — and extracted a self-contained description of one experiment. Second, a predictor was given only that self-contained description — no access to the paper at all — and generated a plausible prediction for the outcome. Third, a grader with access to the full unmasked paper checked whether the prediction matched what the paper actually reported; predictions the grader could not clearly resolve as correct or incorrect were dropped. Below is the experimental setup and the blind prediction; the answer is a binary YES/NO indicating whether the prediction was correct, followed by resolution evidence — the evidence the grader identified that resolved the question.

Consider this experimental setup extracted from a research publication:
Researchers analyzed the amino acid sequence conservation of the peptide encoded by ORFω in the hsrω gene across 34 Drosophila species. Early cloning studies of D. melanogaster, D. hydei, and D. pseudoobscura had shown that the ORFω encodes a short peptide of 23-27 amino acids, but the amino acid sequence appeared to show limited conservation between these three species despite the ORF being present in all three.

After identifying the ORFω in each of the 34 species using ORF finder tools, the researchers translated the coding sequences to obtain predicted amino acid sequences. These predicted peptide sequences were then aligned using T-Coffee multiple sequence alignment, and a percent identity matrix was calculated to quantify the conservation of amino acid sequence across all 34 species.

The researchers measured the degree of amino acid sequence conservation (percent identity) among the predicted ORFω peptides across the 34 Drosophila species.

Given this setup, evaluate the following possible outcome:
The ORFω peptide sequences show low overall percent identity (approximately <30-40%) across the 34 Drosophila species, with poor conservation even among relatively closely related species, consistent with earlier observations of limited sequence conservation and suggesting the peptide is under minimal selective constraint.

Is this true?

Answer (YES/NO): NO